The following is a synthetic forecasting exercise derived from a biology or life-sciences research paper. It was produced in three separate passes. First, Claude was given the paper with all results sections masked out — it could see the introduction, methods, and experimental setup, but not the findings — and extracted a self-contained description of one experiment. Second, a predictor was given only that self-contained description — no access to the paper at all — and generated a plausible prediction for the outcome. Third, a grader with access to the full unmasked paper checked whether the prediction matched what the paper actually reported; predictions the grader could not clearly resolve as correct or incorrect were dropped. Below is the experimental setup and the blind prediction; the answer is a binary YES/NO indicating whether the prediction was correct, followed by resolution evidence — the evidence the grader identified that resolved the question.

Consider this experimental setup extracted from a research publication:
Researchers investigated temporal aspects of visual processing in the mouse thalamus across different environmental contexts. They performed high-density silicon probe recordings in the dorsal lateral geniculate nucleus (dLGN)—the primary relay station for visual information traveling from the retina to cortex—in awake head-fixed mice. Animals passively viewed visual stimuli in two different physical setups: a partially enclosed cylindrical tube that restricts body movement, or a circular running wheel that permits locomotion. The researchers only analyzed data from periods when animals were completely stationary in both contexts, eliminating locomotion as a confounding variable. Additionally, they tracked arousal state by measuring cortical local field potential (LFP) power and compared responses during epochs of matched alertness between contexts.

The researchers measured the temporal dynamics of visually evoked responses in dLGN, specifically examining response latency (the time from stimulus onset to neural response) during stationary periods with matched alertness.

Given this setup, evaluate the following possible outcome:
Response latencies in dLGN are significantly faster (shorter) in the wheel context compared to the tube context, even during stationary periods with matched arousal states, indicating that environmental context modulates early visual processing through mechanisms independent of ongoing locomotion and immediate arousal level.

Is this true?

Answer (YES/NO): YES